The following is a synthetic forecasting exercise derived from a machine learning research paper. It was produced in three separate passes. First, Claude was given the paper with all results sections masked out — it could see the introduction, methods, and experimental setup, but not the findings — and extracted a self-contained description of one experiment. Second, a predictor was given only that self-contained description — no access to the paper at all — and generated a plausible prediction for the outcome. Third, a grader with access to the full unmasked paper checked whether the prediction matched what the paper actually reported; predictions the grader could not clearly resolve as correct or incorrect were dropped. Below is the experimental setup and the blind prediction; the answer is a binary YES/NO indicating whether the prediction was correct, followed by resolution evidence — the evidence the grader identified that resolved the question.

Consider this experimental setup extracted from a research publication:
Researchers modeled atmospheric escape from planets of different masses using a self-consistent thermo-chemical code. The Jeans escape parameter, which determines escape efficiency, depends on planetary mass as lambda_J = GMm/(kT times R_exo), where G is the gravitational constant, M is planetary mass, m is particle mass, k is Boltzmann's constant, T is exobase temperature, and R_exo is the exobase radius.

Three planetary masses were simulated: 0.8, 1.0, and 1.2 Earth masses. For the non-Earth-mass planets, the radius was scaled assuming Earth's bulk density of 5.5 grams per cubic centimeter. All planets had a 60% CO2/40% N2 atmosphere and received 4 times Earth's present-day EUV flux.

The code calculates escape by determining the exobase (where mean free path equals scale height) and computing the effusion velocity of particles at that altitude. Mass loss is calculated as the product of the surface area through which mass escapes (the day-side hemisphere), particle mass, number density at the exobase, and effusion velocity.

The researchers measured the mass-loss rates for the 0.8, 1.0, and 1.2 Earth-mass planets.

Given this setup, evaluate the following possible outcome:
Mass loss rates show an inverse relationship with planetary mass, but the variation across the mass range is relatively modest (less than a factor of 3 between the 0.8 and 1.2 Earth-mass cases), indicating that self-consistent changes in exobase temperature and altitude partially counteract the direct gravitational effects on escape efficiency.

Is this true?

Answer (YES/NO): NO